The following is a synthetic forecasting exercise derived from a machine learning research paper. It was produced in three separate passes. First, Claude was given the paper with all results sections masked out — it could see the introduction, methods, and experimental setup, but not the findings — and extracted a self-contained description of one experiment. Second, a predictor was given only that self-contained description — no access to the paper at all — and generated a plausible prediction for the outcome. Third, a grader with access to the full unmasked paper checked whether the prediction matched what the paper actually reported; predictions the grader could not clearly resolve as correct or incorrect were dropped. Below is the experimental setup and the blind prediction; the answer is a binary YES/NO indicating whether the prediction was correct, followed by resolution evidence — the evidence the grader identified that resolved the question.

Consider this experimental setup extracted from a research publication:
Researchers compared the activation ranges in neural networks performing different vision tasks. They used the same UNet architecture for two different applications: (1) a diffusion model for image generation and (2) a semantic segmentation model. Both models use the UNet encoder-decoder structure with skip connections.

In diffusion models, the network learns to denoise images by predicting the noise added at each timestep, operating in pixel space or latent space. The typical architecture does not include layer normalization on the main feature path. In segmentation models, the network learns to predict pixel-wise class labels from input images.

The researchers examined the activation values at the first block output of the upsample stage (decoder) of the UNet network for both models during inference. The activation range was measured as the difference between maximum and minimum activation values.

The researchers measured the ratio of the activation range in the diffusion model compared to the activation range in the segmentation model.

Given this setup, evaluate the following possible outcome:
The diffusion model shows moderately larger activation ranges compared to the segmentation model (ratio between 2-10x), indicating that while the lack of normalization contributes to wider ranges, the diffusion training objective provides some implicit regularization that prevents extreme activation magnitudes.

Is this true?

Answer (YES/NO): YES